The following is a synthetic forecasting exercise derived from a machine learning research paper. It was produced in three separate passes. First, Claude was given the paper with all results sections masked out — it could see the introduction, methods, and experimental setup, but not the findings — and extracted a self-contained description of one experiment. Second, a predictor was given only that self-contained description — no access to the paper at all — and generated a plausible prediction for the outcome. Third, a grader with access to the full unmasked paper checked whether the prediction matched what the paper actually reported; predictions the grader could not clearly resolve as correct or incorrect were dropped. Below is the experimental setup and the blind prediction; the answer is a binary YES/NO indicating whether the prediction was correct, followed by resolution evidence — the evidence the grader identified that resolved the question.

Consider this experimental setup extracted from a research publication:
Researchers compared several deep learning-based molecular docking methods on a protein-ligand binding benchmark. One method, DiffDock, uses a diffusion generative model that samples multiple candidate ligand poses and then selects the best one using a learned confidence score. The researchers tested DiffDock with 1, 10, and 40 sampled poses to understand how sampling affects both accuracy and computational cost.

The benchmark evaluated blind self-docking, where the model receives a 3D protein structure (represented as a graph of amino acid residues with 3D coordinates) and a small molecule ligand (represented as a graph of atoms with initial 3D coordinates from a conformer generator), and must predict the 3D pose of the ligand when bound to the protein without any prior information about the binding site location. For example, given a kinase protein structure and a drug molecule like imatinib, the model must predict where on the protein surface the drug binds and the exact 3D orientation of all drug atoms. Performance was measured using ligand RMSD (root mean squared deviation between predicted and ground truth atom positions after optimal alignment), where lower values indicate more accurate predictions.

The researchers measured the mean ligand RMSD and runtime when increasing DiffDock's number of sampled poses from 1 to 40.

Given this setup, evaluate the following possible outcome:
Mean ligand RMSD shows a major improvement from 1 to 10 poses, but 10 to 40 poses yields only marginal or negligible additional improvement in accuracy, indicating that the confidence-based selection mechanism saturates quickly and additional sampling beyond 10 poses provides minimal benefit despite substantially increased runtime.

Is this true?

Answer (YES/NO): YES